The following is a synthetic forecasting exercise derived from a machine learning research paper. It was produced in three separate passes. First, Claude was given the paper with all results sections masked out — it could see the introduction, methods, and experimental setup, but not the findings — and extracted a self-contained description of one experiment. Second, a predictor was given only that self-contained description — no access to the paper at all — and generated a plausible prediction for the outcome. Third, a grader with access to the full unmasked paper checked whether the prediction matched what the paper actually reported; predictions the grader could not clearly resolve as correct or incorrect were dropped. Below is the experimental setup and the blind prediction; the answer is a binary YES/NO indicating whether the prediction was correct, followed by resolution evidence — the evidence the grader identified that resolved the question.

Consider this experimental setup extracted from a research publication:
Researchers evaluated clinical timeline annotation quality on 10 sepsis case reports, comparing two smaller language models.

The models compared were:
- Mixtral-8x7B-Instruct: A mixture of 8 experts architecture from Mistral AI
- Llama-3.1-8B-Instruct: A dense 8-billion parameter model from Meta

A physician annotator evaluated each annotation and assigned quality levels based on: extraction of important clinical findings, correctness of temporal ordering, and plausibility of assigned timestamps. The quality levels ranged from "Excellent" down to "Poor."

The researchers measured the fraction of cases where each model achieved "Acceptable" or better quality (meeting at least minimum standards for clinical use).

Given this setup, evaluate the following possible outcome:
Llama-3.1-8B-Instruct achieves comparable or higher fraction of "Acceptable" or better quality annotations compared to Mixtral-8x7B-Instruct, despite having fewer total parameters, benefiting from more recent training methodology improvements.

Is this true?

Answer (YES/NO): NO